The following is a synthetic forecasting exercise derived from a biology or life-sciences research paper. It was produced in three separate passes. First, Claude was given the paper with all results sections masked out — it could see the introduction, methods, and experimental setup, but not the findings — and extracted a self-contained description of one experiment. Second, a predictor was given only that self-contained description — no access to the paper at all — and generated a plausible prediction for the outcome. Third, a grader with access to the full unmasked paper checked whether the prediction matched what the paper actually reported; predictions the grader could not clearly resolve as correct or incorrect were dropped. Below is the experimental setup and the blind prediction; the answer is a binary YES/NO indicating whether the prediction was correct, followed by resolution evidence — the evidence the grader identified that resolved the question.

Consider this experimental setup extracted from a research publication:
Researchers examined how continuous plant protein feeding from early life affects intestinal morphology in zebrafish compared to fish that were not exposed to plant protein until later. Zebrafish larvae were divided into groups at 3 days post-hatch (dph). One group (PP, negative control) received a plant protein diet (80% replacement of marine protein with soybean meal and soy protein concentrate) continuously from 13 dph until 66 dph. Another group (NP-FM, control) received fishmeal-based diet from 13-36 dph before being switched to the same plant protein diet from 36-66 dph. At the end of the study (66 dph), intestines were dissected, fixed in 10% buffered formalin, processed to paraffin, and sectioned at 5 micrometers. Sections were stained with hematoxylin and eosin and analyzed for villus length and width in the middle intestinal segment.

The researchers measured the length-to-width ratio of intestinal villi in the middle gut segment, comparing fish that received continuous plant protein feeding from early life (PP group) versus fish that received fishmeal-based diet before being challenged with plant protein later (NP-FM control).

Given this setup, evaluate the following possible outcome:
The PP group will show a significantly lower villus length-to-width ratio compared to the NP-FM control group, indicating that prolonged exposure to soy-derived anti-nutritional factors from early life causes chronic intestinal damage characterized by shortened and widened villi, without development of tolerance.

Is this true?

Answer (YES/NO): NO